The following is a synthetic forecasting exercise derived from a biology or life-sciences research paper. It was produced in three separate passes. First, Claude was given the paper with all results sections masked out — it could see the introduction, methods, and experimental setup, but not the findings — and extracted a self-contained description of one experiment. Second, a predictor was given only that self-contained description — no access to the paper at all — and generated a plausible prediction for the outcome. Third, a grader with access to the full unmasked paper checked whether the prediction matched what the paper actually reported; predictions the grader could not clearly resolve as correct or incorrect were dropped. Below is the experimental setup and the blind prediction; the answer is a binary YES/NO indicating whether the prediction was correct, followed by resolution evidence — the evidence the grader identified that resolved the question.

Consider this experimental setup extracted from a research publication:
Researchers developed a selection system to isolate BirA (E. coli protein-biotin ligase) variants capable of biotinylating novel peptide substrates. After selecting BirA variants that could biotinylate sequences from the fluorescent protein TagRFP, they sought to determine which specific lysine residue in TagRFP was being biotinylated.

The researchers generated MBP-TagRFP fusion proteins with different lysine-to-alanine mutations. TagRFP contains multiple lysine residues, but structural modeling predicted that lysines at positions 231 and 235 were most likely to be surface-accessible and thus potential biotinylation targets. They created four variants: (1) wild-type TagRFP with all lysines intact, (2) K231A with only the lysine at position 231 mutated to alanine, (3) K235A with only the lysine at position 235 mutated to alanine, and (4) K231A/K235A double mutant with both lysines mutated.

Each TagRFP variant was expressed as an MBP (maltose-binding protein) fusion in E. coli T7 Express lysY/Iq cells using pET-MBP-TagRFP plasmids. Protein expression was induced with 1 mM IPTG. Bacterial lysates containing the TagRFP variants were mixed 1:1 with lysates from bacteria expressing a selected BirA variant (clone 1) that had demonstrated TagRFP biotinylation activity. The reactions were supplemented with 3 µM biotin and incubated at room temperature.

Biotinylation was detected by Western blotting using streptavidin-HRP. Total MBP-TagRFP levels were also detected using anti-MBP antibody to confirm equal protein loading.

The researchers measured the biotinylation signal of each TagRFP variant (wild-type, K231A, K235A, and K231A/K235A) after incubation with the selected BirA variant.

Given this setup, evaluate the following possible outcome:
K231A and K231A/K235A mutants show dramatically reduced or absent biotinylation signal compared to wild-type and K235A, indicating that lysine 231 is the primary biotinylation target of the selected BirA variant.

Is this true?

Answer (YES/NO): YES